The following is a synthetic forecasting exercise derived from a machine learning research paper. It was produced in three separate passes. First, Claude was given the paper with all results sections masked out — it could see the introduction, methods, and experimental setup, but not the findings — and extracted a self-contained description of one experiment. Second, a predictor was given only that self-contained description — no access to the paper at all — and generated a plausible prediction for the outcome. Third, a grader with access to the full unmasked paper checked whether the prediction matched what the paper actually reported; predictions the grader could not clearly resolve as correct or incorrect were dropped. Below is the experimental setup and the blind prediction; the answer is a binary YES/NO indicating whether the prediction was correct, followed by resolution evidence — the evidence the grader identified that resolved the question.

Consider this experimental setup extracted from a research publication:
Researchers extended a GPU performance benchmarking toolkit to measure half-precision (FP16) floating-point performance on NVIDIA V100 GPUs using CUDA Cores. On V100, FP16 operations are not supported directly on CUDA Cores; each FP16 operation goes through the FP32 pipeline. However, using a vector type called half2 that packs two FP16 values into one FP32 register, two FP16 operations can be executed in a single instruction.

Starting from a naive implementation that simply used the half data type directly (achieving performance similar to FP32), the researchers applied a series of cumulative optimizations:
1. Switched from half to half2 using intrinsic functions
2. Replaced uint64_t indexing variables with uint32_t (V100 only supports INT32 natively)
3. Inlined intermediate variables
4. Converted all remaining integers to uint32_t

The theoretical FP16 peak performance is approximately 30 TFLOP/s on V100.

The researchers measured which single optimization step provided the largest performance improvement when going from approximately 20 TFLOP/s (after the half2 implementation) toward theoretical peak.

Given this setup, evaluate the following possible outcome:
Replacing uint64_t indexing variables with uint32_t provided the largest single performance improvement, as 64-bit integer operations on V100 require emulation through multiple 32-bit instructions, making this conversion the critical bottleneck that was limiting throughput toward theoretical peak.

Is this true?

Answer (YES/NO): YES